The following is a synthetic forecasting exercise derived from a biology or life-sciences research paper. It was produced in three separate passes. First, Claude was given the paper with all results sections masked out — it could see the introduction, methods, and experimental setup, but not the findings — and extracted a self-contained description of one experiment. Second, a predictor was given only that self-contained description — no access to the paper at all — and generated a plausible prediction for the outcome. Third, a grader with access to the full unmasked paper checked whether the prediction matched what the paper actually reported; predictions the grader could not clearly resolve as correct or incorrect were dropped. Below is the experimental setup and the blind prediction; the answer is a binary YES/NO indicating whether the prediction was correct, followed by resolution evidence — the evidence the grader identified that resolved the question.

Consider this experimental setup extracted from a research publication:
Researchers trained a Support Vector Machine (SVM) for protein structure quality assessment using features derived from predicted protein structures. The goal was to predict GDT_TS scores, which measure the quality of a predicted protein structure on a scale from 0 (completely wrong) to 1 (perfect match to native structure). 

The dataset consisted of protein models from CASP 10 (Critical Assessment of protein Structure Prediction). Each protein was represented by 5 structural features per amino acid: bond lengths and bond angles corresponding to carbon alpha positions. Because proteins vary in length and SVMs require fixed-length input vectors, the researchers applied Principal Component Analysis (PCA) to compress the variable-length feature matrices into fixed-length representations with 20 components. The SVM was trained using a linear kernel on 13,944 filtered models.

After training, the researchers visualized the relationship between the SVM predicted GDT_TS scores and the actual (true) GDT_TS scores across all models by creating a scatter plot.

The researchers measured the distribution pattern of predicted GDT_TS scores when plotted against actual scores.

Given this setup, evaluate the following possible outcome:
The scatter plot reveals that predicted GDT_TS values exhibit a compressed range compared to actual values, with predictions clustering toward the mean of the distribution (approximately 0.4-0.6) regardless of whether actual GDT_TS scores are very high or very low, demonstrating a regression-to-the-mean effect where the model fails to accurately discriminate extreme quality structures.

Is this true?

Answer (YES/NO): YES